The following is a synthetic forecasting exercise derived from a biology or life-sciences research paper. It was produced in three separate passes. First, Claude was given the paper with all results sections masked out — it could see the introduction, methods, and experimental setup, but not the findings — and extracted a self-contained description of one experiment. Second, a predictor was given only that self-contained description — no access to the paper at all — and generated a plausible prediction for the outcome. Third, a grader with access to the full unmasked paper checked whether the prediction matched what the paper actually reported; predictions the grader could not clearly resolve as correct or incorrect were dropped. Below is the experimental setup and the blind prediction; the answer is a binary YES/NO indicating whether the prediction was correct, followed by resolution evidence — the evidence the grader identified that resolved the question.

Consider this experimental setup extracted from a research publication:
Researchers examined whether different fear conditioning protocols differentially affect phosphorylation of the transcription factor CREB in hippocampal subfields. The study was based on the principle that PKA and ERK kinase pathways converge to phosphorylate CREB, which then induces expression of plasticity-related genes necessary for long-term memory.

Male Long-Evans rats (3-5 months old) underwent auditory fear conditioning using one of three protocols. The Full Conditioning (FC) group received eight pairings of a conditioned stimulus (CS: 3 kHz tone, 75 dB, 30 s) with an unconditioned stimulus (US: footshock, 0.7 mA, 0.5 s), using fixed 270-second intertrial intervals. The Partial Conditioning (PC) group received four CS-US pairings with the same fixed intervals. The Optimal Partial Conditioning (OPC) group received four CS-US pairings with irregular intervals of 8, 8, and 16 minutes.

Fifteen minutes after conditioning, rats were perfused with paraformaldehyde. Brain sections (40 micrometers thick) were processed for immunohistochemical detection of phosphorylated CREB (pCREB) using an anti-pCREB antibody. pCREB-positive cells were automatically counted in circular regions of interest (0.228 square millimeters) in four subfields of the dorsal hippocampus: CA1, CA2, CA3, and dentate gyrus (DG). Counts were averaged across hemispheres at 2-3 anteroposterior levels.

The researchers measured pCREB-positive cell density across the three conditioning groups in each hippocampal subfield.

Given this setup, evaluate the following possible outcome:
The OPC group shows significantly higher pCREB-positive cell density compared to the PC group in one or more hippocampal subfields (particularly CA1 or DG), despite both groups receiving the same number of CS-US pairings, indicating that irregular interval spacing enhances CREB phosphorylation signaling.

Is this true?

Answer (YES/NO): NO